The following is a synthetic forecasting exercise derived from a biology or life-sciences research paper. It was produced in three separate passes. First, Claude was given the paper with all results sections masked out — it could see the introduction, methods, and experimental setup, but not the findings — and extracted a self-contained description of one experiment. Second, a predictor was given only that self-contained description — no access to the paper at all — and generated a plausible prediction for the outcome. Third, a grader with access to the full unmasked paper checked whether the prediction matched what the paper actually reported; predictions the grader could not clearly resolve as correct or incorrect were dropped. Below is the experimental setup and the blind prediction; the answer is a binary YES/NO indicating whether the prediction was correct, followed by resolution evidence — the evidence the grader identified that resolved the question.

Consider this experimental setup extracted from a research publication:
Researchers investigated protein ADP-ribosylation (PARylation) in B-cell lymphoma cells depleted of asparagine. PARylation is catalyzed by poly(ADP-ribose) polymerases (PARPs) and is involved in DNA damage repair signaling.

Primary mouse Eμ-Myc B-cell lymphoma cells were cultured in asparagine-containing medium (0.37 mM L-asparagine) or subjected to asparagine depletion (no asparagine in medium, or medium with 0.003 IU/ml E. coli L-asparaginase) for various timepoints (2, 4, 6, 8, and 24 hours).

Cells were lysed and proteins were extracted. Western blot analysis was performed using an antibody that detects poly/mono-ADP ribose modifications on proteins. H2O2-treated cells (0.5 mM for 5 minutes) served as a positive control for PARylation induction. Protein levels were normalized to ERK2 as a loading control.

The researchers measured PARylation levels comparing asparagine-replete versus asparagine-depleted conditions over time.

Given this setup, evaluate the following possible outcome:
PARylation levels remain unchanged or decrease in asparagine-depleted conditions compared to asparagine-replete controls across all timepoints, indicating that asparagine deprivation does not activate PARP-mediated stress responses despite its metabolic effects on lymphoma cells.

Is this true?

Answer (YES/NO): NO